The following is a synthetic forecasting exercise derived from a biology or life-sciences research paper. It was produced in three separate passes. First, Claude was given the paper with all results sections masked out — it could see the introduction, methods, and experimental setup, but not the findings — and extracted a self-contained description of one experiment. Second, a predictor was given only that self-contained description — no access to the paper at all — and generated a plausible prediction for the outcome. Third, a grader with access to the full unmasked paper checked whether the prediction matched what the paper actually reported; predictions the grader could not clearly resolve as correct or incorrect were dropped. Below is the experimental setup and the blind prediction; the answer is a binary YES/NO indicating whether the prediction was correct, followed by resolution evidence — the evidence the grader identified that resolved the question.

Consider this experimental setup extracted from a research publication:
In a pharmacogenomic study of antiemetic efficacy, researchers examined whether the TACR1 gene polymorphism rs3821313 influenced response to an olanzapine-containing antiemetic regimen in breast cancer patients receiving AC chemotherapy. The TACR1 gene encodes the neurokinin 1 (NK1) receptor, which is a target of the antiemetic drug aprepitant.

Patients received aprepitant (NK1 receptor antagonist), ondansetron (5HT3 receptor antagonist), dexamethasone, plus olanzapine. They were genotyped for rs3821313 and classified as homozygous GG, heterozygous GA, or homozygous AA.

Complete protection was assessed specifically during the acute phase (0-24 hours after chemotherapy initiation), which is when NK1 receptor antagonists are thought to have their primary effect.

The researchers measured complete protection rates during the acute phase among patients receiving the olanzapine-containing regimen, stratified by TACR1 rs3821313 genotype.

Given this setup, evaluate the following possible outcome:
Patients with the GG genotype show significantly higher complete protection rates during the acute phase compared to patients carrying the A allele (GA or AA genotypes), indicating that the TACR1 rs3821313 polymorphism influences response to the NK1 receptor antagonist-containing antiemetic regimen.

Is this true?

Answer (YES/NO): YES